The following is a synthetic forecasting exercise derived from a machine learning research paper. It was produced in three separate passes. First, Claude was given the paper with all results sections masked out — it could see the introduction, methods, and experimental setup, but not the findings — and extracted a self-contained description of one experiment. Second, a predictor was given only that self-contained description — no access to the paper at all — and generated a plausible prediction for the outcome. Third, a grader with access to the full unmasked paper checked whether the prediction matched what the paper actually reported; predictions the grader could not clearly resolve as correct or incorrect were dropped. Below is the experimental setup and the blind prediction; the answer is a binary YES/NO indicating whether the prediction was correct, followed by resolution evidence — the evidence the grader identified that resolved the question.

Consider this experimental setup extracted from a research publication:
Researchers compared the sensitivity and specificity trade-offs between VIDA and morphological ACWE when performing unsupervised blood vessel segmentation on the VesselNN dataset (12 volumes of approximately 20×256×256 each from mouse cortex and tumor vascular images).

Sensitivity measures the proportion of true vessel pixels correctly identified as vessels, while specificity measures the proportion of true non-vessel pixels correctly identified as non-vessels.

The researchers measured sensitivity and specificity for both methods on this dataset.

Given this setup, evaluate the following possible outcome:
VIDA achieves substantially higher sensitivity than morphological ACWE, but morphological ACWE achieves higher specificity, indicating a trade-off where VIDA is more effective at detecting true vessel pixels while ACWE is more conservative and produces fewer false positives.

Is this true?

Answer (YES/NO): YES